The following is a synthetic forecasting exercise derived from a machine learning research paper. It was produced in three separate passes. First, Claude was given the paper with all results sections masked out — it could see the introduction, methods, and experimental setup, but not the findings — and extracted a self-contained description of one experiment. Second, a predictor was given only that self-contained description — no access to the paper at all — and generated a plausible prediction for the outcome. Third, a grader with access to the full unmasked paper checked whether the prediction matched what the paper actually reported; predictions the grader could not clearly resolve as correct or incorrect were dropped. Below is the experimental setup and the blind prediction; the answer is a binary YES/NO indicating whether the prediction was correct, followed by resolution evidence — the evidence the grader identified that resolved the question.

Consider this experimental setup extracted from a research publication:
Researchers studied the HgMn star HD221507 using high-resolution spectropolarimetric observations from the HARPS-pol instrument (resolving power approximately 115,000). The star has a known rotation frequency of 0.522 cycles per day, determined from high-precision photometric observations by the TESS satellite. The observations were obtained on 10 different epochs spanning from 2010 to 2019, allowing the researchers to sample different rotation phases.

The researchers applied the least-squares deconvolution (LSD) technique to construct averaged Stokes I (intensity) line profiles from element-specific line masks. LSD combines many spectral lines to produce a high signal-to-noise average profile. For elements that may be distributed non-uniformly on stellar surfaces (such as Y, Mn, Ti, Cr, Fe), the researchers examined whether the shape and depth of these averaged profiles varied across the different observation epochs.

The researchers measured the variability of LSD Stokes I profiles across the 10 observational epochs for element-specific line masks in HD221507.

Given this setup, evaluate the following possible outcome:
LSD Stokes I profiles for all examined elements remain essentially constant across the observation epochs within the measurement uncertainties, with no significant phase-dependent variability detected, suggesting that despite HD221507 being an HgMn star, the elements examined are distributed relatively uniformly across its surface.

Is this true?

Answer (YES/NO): NO